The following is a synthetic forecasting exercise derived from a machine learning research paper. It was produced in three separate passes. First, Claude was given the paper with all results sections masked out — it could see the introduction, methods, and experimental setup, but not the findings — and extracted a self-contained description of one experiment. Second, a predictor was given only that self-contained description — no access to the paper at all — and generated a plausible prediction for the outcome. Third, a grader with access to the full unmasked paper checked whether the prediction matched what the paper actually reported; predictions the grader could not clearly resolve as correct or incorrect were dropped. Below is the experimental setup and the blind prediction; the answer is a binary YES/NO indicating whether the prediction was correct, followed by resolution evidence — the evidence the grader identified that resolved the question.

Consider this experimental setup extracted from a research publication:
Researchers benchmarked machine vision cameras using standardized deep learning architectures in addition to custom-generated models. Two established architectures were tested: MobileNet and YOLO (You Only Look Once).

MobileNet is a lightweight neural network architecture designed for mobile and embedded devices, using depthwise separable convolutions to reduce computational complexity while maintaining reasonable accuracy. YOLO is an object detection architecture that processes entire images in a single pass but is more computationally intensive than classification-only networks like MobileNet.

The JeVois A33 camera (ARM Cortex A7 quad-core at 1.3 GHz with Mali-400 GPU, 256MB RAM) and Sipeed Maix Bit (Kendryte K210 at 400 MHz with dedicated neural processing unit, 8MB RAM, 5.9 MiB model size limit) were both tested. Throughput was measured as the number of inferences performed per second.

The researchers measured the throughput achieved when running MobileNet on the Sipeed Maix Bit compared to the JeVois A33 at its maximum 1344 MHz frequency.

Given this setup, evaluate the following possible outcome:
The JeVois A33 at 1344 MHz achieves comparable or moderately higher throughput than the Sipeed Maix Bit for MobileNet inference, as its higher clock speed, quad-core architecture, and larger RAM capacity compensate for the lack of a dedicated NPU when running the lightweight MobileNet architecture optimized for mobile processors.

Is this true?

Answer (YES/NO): NO